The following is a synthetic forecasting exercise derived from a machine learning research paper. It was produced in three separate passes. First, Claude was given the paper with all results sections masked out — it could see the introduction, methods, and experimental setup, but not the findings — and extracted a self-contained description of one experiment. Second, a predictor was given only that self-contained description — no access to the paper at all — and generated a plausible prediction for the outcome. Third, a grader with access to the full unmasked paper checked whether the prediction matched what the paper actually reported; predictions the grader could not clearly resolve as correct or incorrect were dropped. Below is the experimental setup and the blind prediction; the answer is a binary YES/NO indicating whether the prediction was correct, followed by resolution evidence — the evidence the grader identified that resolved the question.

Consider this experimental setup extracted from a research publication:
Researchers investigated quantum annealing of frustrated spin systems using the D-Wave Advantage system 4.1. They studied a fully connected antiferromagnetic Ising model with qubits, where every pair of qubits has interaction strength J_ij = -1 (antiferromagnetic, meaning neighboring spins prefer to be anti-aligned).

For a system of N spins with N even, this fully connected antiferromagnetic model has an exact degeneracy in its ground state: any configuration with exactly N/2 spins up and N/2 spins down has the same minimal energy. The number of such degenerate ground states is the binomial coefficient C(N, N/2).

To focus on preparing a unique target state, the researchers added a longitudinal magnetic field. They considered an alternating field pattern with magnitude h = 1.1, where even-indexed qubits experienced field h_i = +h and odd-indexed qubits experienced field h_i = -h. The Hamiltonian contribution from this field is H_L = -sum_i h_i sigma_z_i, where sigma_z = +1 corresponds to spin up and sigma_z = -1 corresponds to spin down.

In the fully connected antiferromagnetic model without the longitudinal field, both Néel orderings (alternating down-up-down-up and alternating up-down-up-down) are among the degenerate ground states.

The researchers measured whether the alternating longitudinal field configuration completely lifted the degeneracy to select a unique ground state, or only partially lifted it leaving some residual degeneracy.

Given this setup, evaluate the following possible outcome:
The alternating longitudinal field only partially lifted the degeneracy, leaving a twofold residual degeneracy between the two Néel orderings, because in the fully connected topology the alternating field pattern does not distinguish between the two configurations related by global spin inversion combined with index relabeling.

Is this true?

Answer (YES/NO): NO